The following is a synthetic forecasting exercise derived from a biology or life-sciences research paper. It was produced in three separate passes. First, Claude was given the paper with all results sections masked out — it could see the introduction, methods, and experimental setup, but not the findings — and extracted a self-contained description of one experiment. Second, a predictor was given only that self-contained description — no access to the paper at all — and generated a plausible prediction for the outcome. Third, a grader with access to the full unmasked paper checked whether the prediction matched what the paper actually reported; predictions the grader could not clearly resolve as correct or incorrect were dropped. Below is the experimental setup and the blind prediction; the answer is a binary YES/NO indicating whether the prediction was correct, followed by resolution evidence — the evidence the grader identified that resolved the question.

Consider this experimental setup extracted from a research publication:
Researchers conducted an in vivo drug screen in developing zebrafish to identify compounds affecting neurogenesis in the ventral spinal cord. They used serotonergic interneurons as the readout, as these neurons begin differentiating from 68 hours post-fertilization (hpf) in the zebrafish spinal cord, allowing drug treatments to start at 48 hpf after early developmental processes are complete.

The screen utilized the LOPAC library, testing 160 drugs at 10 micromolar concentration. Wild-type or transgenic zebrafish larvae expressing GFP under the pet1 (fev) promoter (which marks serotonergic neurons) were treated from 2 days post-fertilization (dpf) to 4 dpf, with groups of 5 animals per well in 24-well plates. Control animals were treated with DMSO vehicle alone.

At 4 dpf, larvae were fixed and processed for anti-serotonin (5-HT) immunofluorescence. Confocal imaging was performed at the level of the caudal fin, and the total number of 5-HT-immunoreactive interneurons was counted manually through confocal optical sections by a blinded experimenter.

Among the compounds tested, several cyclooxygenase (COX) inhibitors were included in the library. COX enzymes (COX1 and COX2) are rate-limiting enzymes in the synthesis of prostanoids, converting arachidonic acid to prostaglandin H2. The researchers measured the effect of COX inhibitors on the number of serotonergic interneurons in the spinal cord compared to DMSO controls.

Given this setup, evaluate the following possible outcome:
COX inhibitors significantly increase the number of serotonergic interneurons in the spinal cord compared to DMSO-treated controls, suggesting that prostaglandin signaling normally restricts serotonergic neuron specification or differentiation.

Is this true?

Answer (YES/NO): NO